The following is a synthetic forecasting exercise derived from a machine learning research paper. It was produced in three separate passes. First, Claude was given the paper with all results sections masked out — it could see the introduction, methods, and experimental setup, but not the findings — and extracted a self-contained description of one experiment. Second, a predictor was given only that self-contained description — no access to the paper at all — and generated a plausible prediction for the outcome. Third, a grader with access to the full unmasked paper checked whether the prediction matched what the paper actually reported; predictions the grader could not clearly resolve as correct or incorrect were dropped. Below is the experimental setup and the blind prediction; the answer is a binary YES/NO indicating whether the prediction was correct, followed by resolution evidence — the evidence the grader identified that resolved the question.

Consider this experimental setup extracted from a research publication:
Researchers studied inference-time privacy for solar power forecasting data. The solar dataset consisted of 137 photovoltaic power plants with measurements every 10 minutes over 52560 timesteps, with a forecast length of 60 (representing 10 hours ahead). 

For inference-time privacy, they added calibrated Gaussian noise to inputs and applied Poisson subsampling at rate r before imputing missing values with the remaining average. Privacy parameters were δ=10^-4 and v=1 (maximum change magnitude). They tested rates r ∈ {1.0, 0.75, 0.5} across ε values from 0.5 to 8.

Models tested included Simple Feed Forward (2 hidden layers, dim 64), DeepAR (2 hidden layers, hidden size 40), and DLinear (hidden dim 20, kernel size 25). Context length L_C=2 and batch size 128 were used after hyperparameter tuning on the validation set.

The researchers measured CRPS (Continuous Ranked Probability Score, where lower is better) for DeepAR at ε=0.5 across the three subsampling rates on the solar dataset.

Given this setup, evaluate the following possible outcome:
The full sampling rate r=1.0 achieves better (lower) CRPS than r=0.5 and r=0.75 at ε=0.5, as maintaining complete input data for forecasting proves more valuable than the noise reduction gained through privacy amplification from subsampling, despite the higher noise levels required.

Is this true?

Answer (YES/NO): NO